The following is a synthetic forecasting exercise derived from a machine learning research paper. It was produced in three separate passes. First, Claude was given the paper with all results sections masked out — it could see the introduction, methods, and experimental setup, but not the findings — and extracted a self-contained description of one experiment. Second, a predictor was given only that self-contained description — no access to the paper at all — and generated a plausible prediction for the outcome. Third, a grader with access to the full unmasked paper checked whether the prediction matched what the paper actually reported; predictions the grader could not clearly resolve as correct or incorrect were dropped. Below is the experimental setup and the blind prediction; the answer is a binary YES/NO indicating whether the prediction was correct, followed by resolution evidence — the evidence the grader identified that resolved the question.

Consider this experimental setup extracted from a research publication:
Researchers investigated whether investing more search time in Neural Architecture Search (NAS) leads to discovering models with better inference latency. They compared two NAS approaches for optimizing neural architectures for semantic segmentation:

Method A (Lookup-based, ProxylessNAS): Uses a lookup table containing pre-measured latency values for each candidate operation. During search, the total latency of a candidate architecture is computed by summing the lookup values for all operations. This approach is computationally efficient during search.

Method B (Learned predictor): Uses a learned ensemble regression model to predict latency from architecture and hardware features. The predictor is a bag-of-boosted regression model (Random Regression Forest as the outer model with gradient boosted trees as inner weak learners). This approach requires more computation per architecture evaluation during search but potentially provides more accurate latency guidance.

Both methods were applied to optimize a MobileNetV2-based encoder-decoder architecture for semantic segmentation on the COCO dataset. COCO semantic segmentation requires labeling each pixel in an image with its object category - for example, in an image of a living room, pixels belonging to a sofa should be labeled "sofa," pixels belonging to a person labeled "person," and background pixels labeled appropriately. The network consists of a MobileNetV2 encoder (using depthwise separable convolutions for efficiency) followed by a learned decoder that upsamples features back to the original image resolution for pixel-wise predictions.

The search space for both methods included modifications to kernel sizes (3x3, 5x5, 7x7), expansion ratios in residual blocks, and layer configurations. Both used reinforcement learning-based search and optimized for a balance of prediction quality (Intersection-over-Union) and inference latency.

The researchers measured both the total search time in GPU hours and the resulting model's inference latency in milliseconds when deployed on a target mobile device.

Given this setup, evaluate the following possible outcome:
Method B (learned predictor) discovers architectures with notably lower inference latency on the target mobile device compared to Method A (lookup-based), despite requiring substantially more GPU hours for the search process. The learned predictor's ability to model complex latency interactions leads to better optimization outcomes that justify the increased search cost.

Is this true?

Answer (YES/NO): NO